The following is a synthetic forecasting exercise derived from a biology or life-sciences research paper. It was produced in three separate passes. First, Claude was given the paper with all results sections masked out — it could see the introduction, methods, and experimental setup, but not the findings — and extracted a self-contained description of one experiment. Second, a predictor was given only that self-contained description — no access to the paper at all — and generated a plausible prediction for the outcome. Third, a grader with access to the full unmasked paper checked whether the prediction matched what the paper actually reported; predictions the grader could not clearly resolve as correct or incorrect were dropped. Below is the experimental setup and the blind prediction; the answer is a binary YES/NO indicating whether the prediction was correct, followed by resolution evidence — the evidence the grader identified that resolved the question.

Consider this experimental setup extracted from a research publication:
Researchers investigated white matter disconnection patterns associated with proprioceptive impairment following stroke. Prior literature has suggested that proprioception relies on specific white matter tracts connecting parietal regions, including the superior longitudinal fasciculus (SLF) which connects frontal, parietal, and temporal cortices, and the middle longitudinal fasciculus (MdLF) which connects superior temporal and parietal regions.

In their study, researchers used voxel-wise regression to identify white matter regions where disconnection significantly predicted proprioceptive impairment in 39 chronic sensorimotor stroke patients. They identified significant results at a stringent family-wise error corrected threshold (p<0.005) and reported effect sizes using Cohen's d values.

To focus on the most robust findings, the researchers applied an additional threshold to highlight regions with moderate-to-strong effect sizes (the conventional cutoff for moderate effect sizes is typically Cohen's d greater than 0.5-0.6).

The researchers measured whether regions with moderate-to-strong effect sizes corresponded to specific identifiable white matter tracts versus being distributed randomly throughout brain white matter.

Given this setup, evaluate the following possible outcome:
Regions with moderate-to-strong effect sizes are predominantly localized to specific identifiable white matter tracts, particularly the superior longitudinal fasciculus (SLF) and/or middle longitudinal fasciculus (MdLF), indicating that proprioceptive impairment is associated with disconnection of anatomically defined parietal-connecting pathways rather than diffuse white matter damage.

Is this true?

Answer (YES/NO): YES